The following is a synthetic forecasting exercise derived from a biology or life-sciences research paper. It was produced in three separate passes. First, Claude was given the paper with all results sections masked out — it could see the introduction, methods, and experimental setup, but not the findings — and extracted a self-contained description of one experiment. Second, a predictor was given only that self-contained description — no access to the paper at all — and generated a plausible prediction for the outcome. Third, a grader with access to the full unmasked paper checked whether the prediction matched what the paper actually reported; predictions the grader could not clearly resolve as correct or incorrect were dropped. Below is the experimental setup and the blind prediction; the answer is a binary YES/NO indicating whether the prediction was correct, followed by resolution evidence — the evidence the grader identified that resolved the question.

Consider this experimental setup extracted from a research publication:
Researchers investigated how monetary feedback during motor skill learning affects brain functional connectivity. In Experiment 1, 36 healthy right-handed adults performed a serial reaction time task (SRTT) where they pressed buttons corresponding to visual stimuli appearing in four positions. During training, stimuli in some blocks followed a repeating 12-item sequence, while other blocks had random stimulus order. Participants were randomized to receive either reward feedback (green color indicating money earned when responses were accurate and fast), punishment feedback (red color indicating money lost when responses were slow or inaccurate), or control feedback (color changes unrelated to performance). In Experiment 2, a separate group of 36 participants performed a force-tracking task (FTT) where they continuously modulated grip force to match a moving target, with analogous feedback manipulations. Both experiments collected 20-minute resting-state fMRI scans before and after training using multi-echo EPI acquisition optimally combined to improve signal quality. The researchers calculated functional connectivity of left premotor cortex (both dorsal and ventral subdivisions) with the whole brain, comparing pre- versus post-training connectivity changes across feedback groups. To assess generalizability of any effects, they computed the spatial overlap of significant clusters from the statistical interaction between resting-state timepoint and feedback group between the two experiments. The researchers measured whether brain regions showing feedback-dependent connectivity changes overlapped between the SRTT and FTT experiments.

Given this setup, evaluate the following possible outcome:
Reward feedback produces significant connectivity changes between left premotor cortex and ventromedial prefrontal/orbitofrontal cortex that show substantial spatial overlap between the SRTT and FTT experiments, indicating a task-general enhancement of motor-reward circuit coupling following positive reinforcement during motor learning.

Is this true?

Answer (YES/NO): NO